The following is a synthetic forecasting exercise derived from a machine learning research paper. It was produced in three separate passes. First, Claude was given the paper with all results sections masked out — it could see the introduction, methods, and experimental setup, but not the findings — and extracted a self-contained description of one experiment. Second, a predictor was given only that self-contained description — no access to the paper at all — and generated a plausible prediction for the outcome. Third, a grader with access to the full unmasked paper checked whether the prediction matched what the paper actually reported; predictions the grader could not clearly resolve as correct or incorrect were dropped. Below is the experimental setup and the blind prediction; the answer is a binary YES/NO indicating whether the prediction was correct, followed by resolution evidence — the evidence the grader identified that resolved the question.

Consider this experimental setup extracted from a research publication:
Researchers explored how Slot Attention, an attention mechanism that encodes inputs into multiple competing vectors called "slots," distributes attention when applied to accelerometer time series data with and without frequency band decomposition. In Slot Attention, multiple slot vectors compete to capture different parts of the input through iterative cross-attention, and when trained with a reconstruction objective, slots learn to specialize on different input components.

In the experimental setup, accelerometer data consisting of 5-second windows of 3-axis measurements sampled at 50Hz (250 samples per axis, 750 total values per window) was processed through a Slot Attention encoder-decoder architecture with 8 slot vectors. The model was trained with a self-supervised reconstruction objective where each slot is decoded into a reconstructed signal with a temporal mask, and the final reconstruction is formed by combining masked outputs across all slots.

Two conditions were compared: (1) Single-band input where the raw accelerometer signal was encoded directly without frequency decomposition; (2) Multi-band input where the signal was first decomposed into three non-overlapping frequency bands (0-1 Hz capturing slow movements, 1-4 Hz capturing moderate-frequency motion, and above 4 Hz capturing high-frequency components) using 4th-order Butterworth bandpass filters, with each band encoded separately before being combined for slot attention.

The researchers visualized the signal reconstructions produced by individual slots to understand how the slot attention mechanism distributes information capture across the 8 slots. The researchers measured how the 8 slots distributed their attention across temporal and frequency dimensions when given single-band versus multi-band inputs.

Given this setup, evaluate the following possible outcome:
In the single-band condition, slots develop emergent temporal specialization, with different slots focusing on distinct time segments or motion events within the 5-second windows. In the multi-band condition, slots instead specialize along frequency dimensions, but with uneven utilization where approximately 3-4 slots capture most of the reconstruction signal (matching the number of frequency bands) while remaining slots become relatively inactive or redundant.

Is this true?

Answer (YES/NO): NO